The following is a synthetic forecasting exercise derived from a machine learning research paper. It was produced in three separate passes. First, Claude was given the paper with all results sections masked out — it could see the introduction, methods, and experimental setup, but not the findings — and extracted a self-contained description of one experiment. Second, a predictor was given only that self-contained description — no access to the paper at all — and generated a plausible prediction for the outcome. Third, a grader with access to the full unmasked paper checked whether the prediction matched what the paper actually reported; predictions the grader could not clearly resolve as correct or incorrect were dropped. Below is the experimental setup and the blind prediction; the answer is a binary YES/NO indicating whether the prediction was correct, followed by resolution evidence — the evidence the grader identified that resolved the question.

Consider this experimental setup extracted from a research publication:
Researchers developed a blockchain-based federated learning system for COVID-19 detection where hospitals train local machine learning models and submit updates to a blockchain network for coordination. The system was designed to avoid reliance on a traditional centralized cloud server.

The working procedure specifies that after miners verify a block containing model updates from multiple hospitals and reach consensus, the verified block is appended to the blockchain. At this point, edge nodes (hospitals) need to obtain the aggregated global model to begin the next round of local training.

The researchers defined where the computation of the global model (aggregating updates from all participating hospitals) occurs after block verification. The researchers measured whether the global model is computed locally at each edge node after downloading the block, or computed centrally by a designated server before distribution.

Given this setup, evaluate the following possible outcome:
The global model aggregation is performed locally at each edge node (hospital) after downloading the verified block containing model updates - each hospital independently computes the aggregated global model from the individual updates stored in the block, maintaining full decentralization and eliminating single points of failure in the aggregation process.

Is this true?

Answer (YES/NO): YES